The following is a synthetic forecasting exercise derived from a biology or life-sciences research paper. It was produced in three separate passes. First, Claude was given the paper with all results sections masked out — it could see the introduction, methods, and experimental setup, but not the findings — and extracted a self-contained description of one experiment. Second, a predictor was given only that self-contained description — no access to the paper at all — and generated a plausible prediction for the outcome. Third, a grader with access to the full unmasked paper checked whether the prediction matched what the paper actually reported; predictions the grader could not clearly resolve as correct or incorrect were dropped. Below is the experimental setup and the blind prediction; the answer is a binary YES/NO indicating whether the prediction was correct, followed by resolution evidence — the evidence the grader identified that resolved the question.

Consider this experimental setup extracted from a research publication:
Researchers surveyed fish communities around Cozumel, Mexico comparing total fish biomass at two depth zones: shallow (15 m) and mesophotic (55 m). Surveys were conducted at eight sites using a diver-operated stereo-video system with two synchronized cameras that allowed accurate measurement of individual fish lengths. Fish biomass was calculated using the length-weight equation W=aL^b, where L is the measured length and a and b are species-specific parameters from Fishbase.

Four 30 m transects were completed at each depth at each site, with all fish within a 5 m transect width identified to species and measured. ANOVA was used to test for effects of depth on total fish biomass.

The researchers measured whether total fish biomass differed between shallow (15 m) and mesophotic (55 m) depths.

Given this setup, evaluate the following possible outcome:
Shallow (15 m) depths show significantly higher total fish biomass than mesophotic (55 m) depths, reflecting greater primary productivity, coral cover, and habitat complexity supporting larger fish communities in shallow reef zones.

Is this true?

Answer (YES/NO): NO